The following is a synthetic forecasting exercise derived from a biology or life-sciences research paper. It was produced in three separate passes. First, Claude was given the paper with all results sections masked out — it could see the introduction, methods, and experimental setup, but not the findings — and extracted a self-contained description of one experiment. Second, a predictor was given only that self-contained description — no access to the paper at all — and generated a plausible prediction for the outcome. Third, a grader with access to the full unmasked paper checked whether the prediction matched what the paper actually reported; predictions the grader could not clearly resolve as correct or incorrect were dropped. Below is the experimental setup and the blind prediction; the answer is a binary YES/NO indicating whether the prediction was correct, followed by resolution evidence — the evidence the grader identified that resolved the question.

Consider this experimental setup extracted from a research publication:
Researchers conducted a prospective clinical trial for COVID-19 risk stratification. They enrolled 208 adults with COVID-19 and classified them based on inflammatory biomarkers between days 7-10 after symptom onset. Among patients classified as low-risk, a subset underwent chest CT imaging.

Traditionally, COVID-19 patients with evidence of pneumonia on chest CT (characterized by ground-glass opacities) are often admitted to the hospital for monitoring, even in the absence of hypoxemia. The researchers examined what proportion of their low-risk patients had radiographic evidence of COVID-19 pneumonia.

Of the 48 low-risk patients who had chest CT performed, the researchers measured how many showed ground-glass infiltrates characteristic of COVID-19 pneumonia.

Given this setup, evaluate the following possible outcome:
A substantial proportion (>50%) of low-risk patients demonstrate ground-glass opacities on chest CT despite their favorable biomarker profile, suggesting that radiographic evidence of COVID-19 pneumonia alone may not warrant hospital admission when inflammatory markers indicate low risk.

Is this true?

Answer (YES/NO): NO